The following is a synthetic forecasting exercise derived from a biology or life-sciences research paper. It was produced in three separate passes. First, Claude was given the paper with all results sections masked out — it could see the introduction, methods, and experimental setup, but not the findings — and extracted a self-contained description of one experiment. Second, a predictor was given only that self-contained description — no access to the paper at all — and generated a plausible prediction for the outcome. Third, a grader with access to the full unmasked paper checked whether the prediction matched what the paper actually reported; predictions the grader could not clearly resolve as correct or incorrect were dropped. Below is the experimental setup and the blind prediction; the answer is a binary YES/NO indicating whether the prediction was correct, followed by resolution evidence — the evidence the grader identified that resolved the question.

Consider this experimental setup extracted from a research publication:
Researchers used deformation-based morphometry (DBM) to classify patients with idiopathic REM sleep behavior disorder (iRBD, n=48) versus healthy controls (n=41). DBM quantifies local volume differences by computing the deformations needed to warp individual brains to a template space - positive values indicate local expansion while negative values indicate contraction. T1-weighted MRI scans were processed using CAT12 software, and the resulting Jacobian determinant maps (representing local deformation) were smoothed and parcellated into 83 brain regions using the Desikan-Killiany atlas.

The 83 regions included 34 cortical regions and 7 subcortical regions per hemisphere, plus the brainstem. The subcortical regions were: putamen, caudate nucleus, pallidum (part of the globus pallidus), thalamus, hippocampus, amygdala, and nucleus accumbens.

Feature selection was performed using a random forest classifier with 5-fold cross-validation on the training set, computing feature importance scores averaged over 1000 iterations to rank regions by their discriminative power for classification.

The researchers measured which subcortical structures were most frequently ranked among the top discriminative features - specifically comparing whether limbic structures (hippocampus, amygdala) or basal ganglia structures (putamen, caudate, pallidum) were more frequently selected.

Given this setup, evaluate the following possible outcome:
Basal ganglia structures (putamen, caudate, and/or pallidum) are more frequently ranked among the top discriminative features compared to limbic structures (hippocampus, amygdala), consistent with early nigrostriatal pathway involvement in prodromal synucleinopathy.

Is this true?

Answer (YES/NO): YES